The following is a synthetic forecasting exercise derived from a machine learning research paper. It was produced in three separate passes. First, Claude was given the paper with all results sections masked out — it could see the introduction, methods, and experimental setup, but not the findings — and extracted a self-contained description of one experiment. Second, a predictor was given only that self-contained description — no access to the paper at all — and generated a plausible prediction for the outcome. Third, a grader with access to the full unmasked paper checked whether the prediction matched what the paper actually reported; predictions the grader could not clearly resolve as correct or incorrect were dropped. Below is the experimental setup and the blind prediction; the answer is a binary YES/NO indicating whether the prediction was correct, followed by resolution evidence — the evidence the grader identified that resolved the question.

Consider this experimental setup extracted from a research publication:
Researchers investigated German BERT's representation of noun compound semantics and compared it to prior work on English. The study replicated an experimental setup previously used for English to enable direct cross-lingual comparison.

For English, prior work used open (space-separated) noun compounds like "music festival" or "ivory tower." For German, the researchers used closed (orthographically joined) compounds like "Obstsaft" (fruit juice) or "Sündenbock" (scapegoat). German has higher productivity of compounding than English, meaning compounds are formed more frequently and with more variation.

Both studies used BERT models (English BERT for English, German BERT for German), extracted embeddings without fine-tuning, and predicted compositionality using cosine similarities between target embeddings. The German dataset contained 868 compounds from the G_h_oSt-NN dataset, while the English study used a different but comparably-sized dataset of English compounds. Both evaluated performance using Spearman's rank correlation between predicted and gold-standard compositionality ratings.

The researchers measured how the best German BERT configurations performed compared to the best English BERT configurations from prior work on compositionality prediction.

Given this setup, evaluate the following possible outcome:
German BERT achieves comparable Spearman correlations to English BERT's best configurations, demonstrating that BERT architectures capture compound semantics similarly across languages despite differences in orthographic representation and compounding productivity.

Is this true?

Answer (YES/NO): NO